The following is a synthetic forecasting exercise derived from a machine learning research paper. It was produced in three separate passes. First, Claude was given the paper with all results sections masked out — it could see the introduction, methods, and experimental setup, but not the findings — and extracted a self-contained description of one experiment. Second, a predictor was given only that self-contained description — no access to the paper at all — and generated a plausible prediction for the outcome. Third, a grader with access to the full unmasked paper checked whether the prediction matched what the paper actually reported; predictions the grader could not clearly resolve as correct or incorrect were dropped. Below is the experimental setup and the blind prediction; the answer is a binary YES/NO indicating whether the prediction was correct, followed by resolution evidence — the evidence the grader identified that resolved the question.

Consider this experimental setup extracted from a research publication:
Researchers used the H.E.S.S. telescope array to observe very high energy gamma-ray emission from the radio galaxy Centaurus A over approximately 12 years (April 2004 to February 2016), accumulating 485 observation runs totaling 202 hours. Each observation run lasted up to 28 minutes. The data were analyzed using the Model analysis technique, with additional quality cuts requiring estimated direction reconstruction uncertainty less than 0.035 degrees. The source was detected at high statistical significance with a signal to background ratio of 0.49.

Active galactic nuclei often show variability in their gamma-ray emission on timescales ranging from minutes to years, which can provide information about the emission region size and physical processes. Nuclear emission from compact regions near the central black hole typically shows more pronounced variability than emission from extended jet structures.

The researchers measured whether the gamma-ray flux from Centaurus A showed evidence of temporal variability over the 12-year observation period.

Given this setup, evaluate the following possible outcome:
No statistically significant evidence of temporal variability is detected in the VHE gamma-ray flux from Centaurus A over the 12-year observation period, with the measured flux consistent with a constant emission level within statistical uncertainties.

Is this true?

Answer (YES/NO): YES